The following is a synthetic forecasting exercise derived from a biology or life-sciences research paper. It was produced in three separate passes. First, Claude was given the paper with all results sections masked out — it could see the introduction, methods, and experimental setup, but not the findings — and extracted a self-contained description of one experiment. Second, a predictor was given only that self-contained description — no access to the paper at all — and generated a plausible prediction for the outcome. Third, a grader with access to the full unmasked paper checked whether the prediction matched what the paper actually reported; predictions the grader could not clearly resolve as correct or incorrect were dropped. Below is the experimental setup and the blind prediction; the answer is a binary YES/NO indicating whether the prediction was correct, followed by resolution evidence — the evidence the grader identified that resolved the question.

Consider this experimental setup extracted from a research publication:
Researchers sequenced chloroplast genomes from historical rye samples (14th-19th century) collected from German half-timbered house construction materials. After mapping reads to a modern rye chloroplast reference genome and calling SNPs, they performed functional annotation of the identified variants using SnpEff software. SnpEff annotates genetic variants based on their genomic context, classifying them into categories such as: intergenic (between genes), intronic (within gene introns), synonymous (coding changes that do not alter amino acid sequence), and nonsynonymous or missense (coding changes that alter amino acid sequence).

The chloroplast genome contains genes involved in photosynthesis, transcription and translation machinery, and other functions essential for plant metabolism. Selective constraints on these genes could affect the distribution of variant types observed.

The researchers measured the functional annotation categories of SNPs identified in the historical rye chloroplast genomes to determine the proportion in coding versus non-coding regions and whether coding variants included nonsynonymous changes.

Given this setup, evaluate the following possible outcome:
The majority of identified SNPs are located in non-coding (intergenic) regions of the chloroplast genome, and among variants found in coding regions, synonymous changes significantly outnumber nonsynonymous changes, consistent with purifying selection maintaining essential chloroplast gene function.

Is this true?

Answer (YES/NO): YES